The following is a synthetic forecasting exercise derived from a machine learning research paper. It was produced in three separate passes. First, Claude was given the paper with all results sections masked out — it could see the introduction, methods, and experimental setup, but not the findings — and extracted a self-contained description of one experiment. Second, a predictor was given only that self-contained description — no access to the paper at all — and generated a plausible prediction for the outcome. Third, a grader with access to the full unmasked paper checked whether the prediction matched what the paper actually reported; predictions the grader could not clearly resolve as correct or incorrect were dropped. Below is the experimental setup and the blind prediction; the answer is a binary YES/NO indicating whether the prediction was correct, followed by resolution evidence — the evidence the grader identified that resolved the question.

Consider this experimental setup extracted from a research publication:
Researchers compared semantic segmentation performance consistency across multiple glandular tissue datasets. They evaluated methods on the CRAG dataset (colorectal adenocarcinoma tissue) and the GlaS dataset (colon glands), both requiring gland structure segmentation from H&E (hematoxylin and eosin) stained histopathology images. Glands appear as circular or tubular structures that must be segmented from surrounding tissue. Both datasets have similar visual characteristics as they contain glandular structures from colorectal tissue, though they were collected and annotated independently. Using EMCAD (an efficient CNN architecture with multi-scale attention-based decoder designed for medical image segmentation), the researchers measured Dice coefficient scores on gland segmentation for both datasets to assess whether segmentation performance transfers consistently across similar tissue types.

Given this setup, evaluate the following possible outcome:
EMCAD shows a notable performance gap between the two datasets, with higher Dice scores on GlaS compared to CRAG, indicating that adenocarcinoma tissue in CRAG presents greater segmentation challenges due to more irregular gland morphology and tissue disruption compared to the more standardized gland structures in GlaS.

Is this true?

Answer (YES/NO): NO